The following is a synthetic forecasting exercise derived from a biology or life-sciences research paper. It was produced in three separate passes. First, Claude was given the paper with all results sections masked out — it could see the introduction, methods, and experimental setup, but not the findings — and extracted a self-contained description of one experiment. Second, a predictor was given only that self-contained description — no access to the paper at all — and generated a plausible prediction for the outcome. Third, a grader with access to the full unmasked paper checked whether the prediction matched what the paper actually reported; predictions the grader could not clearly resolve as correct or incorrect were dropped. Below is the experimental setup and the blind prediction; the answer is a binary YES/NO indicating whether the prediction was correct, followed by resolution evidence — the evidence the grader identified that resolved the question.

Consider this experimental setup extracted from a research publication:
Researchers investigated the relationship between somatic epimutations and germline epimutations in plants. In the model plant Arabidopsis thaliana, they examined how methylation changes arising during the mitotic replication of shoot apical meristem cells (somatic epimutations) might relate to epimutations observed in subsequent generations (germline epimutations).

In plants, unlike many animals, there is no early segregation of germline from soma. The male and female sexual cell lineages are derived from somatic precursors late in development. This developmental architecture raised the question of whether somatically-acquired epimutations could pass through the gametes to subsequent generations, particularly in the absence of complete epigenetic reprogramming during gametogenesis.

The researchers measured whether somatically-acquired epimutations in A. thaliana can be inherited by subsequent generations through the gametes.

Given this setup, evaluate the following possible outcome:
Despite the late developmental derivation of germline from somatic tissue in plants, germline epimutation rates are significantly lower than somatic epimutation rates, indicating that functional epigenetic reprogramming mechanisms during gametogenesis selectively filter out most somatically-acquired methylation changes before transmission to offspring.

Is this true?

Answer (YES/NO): NO